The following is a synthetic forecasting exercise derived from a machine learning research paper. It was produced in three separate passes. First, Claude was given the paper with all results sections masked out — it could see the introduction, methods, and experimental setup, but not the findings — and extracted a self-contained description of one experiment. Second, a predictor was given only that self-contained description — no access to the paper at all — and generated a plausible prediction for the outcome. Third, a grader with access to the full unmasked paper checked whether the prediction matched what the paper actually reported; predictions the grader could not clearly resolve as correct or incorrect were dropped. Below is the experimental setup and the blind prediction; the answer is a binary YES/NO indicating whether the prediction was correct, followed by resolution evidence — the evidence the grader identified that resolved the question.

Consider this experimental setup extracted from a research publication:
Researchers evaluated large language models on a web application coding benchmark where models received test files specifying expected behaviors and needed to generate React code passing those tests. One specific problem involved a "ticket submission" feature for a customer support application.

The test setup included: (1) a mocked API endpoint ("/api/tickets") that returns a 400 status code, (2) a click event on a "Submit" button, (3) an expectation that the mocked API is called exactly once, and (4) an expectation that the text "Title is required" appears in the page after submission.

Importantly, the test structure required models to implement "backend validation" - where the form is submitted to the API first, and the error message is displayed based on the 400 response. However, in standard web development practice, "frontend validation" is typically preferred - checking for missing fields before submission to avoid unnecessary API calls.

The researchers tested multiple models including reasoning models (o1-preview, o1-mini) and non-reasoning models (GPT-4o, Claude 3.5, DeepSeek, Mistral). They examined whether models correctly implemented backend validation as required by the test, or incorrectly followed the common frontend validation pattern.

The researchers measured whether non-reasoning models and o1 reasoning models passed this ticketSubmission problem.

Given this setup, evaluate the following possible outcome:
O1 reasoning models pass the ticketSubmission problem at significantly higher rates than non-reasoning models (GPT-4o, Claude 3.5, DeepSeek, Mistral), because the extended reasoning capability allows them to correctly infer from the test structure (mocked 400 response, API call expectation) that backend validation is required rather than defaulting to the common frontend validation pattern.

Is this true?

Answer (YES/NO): YES